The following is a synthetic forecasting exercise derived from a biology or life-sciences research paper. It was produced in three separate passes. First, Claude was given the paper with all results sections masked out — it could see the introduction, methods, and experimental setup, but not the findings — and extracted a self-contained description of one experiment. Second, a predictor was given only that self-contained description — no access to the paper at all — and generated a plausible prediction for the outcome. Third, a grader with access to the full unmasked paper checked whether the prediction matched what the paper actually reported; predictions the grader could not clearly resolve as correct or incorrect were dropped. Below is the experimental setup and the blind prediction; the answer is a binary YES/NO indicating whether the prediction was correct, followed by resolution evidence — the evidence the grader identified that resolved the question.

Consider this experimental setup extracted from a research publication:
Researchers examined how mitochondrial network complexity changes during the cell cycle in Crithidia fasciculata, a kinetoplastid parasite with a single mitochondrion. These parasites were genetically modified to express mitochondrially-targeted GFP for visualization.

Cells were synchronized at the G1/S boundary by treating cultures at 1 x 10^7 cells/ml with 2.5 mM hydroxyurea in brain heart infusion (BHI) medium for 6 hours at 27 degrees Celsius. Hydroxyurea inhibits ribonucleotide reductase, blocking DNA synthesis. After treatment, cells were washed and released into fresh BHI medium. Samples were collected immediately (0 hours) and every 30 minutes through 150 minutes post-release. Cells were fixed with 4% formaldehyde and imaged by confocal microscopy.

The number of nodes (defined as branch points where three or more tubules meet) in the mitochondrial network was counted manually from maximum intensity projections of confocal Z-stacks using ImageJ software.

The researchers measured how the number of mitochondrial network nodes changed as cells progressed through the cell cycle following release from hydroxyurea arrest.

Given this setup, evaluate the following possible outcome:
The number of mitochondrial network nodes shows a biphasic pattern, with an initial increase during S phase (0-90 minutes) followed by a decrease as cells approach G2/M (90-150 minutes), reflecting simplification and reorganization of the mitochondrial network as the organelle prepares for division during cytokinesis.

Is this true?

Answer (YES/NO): NO